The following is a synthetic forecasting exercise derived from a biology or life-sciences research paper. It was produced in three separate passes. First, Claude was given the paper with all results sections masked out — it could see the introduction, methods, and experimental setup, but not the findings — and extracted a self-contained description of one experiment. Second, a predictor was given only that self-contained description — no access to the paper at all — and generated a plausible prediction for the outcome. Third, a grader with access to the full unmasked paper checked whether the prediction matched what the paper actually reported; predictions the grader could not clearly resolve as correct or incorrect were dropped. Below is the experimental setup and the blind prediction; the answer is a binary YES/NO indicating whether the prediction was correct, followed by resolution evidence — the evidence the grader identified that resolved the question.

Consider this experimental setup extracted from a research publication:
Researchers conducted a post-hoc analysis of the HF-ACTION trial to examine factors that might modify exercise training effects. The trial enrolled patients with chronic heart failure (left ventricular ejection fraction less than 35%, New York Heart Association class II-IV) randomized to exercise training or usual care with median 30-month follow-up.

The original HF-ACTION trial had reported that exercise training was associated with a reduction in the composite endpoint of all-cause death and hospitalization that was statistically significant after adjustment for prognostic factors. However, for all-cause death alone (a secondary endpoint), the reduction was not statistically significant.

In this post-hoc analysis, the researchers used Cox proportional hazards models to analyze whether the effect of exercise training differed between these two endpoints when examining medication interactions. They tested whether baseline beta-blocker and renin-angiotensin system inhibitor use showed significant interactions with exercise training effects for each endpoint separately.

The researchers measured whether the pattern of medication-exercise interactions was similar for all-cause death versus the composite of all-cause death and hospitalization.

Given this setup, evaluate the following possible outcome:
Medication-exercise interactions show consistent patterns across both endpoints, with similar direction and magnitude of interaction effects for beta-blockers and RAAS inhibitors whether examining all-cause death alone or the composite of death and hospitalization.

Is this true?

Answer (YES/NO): NO